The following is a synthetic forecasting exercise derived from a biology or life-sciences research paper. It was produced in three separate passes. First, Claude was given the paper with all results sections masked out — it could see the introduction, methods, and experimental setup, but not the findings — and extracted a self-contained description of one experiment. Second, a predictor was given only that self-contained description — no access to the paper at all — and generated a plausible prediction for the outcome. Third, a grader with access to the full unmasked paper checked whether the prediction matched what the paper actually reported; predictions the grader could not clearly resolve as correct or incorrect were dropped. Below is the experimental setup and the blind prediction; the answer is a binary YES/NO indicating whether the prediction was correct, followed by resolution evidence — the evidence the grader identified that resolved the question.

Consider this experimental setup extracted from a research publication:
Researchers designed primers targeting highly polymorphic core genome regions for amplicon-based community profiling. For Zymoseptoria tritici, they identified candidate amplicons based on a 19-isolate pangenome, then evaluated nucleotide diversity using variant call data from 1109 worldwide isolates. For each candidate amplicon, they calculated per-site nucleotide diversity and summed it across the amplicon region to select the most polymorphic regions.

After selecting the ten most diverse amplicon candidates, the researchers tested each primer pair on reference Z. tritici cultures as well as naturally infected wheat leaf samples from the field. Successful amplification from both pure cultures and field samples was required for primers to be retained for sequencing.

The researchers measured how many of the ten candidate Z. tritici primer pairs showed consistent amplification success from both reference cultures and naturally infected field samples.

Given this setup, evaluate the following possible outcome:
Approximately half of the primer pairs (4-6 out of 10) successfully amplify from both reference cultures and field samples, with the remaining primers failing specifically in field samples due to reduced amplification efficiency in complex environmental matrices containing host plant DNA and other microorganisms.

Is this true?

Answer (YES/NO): NO